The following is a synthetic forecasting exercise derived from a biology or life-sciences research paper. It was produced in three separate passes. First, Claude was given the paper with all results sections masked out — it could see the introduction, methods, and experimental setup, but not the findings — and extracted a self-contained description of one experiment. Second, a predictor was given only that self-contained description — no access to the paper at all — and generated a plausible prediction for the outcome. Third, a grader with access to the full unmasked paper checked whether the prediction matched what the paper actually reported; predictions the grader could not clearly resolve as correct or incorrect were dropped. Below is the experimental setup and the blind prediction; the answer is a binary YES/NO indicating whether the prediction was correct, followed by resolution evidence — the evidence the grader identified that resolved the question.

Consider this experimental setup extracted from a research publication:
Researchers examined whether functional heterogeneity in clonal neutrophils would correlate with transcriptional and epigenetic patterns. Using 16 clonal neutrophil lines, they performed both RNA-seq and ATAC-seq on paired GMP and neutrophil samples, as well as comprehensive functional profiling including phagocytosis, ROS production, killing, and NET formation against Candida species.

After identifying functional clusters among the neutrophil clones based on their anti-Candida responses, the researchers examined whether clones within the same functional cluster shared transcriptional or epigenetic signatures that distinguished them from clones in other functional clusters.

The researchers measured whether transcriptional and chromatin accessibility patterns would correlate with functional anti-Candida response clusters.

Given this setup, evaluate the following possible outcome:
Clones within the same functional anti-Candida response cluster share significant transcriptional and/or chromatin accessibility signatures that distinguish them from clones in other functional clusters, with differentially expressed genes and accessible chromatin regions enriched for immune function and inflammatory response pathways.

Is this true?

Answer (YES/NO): YES